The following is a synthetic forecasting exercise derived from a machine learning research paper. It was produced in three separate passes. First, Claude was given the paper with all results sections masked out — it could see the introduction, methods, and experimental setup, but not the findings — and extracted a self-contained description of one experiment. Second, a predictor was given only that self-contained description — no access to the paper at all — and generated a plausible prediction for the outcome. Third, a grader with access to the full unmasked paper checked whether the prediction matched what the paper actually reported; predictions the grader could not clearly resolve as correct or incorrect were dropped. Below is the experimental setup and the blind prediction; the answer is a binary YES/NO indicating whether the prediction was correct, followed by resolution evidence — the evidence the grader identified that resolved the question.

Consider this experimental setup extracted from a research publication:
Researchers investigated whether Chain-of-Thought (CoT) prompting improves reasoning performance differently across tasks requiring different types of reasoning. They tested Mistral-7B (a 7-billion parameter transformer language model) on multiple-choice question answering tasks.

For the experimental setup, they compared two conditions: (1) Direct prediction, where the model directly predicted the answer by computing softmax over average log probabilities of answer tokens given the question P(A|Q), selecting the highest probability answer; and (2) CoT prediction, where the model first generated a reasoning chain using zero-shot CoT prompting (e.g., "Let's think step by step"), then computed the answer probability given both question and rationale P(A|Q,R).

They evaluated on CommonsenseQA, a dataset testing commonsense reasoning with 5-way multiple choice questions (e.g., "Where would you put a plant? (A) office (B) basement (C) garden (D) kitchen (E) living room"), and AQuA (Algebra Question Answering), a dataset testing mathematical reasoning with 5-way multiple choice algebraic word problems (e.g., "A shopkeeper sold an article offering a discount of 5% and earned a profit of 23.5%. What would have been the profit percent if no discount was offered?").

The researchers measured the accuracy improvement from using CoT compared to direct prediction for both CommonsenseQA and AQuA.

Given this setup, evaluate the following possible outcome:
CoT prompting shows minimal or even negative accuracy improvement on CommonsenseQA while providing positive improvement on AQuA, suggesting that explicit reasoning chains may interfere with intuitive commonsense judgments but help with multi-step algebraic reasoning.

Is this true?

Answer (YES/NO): YES